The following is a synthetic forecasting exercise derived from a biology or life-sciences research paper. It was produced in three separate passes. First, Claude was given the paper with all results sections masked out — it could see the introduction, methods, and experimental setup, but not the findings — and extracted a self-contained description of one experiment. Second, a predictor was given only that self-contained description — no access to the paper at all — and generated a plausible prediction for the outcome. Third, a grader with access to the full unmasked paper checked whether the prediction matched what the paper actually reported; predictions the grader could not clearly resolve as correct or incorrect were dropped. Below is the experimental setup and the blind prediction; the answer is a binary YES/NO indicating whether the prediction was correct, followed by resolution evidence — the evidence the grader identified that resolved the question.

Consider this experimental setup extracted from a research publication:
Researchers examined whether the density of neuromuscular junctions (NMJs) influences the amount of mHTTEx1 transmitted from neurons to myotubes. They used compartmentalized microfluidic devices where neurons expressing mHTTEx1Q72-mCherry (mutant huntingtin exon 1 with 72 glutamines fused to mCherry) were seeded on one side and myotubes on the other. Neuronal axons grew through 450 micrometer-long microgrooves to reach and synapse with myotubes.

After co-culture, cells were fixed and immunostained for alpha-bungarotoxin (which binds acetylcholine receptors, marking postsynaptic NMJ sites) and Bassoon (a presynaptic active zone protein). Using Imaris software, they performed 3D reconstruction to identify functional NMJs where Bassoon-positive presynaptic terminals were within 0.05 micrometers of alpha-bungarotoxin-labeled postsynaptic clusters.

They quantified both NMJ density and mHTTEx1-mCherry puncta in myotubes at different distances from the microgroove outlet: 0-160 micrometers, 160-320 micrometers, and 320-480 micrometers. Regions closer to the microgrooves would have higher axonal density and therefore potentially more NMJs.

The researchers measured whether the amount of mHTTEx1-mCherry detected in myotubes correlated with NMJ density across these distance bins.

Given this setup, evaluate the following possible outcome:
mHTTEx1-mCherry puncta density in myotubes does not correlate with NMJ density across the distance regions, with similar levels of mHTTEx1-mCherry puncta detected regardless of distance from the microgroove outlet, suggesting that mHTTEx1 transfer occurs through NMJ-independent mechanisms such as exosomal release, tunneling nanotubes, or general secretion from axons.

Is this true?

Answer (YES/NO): NO